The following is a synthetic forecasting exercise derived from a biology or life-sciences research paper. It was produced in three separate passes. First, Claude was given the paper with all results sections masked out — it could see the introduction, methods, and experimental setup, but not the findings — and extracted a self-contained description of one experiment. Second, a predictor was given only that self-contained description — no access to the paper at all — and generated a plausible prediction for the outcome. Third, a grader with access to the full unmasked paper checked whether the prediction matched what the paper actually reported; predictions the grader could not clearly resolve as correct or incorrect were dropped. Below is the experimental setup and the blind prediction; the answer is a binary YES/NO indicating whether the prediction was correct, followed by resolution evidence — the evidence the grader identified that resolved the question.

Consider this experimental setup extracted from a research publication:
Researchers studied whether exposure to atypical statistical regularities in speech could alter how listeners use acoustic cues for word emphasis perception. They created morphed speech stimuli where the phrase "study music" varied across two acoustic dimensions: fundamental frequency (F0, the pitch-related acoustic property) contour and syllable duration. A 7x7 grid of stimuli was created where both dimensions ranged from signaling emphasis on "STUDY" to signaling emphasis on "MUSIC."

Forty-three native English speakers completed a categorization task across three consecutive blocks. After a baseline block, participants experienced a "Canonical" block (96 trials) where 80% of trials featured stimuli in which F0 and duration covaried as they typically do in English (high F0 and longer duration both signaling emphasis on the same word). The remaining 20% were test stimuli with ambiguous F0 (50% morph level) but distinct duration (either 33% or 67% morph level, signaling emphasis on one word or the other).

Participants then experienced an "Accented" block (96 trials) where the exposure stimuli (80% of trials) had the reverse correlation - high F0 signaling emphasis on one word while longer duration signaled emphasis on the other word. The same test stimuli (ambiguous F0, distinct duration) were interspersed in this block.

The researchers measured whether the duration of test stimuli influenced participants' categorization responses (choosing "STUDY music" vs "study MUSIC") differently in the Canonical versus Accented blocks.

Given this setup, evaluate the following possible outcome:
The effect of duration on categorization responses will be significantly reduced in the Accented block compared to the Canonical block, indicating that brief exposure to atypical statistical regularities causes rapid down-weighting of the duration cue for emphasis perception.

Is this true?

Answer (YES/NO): YES